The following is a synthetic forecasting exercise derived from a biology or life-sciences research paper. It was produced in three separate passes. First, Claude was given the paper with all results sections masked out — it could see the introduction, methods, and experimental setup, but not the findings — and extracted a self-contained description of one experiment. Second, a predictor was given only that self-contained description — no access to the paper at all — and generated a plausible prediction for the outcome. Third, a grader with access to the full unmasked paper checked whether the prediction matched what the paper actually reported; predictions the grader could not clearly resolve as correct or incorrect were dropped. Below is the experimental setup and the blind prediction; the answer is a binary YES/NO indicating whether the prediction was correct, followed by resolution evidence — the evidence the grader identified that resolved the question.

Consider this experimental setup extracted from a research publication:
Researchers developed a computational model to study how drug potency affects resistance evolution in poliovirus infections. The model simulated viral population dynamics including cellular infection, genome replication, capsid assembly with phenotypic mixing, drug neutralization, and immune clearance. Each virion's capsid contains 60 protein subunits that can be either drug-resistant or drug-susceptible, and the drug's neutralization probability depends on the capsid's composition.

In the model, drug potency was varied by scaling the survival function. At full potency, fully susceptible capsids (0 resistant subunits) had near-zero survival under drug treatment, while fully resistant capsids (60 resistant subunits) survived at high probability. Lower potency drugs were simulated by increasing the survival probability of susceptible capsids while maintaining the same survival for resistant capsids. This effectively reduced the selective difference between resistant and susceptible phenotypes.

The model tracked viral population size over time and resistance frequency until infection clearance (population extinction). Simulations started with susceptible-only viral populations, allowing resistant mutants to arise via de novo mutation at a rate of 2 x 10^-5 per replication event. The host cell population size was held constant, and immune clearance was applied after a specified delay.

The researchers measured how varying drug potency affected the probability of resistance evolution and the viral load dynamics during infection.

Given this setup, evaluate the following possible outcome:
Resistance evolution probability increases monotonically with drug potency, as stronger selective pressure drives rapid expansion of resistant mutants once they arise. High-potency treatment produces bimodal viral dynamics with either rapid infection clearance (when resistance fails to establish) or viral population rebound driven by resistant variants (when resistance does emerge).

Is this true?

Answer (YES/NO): NO